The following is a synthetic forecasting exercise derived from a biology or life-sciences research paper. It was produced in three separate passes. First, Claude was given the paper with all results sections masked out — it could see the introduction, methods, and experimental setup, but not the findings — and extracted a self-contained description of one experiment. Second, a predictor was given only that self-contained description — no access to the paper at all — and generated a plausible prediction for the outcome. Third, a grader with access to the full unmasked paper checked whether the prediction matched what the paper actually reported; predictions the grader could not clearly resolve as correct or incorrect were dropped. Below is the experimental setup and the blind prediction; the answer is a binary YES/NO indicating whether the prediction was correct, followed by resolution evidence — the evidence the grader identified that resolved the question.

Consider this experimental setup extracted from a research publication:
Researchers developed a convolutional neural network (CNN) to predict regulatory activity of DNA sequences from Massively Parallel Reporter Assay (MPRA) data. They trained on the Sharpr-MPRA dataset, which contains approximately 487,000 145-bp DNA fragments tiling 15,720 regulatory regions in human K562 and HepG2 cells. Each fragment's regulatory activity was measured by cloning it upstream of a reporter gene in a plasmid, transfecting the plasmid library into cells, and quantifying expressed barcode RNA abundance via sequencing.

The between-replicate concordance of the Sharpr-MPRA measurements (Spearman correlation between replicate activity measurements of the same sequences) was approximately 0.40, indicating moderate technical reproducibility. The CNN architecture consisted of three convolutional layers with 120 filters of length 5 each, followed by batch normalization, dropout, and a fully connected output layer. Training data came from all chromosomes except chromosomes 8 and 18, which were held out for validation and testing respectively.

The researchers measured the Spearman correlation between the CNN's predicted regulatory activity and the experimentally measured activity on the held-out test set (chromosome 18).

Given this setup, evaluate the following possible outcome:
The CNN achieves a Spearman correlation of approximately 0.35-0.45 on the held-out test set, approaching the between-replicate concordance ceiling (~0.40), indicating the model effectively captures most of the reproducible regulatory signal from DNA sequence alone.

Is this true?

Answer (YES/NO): NO